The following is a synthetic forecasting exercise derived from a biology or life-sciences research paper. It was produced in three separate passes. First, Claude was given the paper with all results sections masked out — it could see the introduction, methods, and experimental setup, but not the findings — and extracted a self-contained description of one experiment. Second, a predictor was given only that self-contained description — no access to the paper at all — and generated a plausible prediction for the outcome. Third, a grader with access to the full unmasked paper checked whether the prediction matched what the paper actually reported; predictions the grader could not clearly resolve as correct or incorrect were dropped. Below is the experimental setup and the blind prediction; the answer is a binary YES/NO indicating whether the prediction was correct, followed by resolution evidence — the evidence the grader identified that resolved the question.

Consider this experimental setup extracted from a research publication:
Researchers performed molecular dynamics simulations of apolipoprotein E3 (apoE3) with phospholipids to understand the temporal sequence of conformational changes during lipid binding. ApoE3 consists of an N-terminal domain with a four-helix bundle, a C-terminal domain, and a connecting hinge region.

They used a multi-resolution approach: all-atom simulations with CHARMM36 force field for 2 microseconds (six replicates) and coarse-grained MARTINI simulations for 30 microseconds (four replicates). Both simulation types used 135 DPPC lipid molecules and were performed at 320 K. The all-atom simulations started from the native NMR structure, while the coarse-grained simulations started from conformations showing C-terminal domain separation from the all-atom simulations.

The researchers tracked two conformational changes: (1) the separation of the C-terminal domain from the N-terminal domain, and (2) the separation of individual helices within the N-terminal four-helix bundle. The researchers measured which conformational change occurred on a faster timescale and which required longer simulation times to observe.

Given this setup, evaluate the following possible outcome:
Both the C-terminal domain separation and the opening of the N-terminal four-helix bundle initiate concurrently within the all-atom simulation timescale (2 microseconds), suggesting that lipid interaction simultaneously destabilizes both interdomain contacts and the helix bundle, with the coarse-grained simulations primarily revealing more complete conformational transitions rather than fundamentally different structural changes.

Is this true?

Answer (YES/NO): NO